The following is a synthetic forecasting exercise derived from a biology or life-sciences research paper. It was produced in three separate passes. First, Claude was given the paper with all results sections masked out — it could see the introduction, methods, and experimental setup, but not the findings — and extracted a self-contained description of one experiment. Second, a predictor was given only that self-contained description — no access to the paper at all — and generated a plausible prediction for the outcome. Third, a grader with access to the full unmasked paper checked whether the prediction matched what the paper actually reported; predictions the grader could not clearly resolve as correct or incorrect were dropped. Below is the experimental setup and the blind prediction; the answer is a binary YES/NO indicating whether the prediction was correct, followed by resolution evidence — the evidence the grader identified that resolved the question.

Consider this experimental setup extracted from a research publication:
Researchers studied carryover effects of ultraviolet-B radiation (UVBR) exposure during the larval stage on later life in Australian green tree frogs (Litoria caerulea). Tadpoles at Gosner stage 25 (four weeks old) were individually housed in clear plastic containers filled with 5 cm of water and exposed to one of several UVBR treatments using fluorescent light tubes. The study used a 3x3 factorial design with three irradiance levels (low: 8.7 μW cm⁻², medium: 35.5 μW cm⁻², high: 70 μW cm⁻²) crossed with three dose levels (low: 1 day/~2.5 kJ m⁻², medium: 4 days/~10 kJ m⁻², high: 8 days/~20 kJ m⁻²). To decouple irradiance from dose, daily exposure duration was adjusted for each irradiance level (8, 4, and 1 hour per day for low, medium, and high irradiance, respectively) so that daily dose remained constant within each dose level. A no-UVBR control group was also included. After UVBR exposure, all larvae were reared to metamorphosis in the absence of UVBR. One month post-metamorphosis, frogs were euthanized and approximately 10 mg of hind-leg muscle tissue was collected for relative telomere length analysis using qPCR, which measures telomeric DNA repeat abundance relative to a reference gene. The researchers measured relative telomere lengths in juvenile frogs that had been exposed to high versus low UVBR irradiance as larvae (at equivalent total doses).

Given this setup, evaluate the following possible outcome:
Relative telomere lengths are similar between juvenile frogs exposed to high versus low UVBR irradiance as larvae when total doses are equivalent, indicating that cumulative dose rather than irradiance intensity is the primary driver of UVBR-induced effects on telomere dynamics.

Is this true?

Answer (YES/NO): NO